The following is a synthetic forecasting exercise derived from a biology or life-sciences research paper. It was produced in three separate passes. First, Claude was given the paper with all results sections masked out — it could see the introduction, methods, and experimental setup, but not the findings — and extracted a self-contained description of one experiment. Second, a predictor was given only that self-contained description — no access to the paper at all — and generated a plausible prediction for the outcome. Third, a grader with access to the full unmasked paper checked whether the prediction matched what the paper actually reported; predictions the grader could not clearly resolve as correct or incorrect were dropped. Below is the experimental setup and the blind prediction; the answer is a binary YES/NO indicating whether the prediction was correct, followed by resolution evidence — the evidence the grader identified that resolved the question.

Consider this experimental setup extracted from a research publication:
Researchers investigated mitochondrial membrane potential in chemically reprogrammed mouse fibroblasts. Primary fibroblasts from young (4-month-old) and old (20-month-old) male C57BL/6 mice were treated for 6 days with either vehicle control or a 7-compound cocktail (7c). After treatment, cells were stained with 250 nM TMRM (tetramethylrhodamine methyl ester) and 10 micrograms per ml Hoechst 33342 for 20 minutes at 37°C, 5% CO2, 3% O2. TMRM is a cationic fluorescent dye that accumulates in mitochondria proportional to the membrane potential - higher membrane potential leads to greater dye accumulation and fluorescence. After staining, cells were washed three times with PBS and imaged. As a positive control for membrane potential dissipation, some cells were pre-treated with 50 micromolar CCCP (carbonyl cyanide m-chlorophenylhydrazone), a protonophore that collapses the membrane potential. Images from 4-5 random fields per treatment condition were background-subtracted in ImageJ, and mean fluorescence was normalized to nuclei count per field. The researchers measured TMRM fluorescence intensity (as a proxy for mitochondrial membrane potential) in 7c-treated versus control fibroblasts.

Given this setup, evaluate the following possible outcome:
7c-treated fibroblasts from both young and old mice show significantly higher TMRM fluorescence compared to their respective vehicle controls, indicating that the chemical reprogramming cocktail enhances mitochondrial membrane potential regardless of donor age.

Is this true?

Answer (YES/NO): YES